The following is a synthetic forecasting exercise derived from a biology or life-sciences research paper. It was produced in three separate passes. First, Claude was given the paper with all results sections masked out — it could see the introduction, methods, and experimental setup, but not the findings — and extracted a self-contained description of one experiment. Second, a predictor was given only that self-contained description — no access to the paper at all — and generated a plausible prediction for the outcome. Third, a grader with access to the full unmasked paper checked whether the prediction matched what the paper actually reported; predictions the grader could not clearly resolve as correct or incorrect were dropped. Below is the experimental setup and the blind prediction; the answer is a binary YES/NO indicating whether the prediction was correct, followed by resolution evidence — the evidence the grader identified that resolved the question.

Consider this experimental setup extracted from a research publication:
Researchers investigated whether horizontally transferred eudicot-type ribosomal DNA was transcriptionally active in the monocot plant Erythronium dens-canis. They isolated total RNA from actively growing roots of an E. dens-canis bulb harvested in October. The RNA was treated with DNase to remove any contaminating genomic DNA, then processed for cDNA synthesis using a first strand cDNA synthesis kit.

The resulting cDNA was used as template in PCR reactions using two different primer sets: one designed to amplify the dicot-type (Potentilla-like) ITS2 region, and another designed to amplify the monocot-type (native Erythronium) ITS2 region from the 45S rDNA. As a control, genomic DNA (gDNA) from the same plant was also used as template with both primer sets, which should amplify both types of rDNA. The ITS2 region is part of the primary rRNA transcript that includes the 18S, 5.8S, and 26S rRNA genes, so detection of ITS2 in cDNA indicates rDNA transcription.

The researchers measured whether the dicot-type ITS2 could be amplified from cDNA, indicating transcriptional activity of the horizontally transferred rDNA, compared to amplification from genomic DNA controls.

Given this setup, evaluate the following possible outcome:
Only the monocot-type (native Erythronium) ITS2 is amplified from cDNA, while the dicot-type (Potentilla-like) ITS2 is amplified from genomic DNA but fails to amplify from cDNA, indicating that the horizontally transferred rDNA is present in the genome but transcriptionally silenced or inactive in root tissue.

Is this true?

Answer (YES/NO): NO